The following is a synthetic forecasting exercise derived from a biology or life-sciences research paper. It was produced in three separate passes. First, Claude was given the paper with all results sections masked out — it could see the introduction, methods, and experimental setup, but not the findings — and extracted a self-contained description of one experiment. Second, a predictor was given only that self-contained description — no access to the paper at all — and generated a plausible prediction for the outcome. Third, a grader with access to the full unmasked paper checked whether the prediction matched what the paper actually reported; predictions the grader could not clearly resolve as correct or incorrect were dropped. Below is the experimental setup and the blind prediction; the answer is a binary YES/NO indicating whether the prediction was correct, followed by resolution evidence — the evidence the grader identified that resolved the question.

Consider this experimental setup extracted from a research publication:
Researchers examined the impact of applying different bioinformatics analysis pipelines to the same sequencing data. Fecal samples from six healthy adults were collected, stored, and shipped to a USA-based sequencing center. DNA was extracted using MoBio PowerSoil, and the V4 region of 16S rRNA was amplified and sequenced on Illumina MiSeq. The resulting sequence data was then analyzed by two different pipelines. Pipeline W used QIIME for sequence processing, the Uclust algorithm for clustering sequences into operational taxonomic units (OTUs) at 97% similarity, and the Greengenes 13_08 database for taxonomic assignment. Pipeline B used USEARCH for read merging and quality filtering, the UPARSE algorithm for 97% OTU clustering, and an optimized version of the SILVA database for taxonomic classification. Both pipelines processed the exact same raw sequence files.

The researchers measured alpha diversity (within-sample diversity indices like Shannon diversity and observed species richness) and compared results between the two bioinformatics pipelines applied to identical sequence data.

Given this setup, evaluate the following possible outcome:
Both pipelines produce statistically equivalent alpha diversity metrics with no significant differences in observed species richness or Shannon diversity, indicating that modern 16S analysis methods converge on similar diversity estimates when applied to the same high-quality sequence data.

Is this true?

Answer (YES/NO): NO